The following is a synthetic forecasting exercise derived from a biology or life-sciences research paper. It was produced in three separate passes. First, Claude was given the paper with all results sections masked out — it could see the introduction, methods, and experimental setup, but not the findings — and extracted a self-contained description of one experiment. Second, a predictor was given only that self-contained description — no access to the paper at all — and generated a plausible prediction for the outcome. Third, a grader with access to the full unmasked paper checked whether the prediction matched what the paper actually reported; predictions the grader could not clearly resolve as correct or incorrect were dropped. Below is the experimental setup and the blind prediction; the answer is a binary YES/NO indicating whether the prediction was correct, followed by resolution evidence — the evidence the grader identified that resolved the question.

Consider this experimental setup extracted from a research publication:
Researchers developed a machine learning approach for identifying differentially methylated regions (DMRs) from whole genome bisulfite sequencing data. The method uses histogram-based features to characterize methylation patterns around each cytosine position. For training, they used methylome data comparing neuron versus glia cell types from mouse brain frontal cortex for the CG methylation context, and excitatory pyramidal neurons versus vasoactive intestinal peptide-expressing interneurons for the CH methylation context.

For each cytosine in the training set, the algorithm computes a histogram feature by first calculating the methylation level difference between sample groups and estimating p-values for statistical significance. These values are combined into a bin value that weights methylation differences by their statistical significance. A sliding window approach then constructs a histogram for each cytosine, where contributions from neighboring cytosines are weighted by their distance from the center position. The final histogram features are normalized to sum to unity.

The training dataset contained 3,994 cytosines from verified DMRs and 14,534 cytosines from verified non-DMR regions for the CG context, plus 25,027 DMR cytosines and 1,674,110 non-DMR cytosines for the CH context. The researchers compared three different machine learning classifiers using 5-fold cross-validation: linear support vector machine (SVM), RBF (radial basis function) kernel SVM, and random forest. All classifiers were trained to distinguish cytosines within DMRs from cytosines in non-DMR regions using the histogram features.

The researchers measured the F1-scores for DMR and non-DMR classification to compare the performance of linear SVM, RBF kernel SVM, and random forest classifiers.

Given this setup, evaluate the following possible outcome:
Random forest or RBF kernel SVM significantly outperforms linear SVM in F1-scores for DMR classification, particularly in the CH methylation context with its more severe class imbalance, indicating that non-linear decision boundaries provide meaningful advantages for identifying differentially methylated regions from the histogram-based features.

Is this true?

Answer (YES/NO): NO